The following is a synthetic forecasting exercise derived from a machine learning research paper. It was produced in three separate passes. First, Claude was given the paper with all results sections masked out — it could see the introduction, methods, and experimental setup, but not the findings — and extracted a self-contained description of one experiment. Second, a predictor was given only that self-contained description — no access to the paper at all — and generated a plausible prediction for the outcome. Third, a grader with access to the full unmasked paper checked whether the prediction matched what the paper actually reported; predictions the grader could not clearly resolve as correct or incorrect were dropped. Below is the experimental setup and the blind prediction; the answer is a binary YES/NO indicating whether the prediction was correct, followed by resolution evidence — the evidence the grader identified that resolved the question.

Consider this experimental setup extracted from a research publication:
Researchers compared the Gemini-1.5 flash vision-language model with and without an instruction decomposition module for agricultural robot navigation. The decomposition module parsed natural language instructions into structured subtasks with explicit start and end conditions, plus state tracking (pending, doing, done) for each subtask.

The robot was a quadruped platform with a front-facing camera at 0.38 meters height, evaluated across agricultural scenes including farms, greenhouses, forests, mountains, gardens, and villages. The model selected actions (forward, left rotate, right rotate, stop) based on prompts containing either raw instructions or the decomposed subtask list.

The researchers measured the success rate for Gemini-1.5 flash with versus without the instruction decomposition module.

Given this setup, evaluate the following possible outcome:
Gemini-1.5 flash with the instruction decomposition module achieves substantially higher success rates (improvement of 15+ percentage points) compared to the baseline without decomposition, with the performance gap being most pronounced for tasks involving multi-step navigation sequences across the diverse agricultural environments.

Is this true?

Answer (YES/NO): NO